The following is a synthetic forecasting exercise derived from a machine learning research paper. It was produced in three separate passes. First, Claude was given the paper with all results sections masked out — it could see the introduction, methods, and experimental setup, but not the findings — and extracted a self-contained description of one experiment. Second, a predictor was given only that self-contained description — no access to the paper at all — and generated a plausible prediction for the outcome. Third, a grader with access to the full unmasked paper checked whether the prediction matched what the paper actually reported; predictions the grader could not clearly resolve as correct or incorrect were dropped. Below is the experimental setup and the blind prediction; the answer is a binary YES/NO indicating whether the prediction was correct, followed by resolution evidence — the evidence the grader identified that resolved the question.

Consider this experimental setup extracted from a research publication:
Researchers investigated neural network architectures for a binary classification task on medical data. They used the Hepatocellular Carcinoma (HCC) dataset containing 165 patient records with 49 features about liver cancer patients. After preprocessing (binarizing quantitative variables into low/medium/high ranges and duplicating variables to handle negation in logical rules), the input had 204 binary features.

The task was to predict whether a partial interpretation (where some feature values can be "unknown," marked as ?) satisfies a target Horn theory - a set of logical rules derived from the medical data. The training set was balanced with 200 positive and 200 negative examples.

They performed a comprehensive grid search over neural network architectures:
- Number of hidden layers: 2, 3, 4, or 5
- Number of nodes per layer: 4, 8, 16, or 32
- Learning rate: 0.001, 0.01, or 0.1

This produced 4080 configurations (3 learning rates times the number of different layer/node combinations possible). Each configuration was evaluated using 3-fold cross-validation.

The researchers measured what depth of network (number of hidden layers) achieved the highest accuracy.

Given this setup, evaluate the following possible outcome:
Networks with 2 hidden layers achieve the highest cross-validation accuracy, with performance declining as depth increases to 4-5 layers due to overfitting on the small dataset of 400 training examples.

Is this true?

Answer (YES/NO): NO